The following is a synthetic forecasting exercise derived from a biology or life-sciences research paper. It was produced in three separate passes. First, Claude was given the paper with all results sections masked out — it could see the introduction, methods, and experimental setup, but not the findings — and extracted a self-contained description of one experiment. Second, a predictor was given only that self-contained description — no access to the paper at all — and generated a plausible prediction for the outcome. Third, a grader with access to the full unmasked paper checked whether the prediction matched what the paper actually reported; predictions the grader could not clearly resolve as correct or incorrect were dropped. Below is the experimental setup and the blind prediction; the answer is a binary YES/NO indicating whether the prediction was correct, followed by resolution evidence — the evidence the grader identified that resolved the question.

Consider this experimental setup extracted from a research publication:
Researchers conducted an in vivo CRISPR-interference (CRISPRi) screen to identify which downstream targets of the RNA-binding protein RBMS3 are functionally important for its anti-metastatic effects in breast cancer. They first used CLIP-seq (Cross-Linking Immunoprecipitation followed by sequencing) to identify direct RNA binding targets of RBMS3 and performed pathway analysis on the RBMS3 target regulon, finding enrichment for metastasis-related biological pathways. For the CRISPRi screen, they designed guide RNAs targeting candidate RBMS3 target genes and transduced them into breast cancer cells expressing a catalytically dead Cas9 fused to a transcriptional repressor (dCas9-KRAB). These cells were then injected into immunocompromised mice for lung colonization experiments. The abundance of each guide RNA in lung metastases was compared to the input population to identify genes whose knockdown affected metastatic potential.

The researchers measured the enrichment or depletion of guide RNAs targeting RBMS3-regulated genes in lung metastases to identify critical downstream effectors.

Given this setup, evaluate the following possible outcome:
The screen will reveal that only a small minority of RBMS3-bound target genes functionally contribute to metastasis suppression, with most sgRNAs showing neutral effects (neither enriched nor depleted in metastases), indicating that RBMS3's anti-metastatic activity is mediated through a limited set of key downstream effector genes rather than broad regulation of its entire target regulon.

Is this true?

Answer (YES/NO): YES